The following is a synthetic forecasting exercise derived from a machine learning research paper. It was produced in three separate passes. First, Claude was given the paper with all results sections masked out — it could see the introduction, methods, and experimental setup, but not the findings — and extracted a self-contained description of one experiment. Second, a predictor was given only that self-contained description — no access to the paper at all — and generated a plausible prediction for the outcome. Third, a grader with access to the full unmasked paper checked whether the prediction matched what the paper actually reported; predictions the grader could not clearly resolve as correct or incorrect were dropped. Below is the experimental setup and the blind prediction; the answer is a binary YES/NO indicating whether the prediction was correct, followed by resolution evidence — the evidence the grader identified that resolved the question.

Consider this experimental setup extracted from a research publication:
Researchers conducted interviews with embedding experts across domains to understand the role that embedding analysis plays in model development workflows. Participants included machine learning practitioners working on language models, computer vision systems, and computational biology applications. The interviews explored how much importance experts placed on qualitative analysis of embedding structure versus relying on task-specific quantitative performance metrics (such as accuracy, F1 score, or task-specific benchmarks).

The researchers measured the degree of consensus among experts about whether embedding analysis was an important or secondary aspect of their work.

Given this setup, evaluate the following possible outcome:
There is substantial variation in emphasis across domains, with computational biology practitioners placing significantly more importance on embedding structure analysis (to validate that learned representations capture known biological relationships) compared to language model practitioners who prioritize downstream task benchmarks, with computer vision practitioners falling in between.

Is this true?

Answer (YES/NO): NO